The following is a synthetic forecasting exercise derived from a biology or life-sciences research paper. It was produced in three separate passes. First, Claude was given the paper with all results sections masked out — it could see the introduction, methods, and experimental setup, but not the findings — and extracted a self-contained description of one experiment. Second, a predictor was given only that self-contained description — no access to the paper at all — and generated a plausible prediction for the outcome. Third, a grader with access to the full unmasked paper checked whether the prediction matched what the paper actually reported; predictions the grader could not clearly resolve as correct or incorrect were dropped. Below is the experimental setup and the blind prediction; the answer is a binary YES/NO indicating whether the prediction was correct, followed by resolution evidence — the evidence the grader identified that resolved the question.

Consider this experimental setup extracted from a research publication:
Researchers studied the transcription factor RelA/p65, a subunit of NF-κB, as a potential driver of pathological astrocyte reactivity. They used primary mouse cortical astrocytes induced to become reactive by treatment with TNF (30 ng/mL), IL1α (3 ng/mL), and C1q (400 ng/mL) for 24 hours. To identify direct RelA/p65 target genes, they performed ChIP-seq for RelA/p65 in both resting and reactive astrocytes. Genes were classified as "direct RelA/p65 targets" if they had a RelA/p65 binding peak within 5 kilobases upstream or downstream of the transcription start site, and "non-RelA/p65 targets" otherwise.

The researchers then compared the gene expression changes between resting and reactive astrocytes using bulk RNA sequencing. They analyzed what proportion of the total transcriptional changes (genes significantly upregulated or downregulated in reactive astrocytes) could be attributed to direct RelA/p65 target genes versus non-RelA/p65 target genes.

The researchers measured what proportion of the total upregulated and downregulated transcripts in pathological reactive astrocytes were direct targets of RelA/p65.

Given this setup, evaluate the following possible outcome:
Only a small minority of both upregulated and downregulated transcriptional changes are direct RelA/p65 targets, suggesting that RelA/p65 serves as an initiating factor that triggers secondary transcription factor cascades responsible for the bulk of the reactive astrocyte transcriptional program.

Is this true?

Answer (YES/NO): YES